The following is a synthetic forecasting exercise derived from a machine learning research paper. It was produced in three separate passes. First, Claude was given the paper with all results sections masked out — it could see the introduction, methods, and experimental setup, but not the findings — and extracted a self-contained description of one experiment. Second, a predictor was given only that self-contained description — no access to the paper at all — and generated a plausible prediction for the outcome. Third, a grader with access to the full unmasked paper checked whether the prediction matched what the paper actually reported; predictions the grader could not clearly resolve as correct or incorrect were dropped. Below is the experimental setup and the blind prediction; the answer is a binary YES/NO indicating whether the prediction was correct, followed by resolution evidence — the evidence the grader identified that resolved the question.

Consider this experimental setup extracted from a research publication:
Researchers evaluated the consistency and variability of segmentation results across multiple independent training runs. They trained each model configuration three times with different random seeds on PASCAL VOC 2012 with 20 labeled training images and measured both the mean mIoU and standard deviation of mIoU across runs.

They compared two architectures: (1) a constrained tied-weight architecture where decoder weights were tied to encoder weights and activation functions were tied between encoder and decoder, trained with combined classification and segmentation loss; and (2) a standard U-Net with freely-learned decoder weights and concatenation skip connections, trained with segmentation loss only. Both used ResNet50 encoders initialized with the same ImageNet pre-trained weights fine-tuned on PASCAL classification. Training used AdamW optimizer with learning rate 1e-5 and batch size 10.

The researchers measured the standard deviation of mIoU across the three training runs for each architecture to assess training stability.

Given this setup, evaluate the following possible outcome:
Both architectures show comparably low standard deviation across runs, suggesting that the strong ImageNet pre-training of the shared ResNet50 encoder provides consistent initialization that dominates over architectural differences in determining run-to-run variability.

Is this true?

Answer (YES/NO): NO